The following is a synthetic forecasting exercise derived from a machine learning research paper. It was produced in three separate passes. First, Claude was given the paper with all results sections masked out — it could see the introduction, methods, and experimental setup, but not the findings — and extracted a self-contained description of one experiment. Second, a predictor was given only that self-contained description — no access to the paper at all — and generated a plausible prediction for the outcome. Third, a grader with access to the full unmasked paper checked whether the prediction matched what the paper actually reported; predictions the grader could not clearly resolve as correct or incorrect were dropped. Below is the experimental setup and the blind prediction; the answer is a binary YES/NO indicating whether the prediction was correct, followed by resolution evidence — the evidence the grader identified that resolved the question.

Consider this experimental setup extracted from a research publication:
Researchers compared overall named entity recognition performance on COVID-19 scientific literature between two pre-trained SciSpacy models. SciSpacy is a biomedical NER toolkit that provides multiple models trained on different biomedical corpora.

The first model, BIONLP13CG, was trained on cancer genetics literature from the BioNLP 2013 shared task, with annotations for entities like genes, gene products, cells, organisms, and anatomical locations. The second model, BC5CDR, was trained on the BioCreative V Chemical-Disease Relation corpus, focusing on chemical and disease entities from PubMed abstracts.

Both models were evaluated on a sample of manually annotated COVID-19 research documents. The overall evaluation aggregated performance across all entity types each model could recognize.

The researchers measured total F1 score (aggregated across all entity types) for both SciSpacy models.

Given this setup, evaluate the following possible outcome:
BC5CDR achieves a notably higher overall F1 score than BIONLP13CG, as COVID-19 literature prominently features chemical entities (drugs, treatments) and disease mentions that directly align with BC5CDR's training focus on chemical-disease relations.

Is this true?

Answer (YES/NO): NO